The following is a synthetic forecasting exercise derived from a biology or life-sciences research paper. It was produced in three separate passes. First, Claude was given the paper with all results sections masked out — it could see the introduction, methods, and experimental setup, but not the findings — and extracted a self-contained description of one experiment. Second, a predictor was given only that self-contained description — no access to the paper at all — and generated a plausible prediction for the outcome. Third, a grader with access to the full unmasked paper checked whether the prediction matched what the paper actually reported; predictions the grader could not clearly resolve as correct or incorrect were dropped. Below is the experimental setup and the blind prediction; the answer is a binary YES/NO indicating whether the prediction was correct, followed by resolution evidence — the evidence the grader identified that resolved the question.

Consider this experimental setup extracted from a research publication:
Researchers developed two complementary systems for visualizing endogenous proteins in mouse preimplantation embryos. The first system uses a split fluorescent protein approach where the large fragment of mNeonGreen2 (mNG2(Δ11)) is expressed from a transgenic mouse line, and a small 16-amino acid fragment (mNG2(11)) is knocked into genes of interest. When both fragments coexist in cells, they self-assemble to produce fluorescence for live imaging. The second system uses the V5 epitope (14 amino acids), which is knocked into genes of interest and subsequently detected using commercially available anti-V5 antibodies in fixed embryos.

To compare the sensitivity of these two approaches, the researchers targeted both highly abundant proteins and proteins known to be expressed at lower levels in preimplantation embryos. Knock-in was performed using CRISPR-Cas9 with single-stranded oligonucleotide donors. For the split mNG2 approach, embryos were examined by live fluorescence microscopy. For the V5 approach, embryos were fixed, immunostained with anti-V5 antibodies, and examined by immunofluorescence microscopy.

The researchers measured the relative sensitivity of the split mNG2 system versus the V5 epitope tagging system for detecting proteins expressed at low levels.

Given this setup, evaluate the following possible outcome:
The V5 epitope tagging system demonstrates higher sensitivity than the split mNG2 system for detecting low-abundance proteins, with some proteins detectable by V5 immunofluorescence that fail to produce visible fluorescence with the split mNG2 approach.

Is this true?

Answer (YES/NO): YES